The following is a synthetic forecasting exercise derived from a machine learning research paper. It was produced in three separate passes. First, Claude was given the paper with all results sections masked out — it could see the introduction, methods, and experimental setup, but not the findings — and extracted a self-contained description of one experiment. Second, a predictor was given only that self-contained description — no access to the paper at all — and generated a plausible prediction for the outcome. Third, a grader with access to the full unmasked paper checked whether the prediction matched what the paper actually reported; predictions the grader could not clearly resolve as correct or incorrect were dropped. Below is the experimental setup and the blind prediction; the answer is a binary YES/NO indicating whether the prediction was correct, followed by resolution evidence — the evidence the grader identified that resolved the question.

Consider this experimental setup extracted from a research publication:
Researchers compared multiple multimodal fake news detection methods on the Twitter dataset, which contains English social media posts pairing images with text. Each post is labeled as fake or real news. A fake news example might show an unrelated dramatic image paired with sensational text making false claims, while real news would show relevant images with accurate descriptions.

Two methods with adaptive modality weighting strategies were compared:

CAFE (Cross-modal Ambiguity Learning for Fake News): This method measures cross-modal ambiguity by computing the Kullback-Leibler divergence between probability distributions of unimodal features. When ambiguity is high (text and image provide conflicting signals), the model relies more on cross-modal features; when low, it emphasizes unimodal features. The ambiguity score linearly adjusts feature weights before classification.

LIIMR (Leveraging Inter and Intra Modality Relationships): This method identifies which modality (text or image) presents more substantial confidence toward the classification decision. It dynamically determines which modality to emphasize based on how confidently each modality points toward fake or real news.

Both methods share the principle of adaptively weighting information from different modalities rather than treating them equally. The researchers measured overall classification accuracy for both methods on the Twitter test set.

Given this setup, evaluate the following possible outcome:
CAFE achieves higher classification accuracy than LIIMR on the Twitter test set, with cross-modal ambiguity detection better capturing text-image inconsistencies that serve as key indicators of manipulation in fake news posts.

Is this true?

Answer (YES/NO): NO